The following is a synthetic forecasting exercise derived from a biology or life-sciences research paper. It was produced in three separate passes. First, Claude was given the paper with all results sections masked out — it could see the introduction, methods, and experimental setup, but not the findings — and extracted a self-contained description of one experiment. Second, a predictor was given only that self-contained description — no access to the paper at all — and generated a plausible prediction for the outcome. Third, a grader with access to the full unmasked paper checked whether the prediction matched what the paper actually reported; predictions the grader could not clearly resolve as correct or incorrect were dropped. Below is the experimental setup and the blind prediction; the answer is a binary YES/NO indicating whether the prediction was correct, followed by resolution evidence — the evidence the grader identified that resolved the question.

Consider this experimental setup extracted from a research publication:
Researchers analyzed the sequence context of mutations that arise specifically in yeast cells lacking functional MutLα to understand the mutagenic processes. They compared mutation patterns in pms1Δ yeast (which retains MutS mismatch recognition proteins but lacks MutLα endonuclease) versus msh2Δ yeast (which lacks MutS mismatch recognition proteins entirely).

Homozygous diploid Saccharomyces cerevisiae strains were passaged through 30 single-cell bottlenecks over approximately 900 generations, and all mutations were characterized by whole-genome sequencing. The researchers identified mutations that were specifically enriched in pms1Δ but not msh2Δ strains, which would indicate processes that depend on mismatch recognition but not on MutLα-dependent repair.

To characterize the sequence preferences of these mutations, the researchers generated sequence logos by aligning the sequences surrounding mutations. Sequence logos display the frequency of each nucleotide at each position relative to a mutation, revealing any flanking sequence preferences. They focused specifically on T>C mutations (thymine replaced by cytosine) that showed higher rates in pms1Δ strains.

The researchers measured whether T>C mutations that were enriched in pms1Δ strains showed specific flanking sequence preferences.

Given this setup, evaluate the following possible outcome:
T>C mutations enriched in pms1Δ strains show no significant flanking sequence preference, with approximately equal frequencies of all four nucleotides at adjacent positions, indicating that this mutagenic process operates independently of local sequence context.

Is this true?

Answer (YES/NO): NO